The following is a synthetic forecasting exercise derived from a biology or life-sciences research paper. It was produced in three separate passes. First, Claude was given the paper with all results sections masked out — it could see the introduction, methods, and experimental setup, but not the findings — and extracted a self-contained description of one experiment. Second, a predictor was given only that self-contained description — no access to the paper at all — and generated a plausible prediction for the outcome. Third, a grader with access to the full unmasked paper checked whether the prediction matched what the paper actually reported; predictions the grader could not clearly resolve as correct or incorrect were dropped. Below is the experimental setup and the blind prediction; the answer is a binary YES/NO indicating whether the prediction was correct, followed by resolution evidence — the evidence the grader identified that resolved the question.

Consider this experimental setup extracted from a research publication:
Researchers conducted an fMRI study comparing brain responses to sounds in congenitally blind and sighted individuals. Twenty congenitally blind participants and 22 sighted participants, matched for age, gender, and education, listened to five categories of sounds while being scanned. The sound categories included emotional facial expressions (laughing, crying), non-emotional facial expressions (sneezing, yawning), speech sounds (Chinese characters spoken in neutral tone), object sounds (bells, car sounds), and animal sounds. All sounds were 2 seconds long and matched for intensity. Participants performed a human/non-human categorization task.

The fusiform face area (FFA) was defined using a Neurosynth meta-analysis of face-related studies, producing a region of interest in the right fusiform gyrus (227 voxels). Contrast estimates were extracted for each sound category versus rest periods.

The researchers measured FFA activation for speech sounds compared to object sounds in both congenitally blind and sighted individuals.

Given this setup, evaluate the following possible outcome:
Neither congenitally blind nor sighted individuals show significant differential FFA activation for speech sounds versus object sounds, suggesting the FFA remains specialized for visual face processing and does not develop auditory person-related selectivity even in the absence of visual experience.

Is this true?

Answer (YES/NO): NO